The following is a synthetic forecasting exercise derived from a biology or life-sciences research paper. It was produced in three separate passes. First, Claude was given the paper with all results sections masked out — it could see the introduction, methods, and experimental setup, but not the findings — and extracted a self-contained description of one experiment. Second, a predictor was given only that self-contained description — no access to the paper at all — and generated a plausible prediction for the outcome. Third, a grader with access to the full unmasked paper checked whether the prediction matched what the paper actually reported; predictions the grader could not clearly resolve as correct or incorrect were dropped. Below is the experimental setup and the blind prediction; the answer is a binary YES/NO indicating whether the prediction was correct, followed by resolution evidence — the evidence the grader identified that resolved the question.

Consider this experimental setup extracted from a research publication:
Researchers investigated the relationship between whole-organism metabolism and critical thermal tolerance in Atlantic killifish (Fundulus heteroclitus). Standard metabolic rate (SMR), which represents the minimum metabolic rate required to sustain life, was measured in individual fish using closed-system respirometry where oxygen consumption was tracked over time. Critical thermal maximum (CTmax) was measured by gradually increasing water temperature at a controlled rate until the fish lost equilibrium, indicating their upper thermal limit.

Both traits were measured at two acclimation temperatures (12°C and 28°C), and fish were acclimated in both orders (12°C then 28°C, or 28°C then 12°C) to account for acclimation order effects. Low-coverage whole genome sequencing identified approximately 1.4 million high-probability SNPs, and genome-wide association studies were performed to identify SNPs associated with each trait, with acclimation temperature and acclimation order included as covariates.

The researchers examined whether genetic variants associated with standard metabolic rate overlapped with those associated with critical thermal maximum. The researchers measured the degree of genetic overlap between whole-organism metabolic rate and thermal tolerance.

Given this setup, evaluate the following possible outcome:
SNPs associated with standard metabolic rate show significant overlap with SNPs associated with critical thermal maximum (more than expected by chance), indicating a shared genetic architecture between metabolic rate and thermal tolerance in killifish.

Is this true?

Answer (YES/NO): NO